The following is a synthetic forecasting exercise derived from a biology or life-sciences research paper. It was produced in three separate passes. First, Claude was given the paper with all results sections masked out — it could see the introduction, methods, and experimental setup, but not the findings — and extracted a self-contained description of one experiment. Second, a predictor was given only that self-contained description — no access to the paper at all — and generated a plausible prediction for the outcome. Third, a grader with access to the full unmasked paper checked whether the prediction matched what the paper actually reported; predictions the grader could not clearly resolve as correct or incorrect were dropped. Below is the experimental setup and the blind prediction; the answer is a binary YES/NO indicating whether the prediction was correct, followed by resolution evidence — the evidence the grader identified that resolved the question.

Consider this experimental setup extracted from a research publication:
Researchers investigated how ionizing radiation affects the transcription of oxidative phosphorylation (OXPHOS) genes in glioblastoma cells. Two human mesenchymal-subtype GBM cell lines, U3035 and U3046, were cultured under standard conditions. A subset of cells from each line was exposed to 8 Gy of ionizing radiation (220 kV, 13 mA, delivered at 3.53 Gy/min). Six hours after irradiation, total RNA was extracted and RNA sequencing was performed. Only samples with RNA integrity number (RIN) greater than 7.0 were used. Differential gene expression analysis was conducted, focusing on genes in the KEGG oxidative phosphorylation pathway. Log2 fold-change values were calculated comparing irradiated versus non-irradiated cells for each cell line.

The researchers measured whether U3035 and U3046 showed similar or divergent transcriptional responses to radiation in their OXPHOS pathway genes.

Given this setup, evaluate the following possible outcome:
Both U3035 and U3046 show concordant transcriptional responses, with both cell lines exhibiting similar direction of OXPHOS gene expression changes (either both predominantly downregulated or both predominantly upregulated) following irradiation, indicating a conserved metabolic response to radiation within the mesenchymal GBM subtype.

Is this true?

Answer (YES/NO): NO